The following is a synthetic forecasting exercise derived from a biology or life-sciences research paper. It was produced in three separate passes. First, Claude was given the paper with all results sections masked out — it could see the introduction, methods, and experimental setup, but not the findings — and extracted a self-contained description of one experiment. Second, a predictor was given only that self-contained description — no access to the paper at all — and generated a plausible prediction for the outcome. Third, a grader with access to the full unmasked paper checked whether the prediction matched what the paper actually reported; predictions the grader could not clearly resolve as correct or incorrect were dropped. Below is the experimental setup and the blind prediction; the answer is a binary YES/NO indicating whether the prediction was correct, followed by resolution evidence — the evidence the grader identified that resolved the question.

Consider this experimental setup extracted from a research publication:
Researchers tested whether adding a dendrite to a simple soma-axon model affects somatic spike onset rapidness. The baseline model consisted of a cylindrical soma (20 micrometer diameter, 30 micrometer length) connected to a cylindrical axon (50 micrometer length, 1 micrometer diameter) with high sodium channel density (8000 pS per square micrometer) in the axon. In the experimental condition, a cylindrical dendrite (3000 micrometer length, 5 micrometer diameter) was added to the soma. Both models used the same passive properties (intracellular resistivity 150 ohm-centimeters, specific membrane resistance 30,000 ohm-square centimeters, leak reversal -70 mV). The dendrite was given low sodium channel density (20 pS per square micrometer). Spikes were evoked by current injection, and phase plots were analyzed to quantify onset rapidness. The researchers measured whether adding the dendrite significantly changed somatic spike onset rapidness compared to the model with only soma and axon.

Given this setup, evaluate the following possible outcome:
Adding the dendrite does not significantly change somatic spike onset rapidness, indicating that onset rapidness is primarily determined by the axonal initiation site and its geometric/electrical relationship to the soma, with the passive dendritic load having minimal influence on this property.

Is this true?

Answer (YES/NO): YES